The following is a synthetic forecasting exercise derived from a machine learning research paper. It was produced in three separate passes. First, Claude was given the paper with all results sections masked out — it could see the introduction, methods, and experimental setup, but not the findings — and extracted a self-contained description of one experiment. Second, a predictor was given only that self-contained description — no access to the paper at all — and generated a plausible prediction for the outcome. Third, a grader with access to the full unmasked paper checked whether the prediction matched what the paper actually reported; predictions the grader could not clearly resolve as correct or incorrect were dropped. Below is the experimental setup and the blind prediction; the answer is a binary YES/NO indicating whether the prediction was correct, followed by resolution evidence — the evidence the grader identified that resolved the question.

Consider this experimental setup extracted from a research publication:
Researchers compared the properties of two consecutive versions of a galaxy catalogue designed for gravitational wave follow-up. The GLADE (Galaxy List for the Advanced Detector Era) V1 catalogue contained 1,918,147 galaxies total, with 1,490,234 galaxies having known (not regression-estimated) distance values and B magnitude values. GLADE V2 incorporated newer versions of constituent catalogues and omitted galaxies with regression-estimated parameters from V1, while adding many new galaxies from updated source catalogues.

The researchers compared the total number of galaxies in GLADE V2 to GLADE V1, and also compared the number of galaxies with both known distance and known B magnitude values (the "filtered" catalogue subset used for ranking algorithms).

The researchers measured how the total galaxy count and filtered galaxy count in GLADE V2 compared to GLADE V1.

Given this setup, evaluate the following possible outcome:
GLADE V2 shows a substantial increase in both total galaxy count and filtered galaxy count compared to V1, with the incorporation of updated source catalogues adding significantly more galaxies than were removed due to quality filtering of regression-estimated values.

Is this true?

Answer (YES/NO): NO